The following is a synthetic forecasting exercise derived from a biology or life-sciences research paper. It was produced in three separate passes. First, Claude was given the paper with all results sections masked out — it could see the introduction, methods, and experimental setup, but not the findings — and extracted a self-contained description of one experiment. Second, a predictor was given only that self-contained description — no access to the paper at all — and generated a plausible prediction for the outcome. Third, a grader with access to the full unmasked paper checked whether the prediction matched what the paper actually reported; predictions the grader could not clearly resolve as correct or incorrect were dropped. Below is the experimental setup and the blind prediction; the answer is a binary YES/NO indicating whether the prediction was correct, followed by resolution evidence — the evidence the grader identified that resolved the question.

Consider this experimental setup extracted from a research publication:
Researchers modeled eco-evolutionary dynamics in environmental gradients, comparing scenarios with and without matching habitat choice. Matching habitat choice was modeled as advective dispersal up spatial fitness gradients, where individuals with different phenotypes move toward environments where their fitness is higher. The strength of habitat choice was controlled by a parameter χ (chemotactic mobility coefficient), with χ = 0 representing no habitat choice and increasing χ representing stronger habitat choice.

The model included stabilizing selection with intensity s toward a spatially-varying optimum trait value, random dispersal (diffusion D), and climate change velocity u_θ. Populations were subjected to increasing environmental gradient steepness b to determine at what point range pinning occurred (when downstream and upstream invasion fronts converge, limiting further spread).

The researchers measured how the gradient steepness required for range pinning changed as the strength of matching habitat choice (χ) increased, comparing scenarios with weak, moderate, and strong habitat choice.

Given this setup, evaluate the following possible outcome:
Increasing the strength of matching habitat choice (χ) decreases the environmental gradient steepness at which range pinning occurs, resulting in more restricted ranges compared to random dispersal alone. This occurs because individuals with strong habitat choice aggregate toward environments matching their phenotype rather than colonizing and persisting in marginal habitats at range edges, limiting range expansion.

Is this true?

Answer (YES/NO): NO